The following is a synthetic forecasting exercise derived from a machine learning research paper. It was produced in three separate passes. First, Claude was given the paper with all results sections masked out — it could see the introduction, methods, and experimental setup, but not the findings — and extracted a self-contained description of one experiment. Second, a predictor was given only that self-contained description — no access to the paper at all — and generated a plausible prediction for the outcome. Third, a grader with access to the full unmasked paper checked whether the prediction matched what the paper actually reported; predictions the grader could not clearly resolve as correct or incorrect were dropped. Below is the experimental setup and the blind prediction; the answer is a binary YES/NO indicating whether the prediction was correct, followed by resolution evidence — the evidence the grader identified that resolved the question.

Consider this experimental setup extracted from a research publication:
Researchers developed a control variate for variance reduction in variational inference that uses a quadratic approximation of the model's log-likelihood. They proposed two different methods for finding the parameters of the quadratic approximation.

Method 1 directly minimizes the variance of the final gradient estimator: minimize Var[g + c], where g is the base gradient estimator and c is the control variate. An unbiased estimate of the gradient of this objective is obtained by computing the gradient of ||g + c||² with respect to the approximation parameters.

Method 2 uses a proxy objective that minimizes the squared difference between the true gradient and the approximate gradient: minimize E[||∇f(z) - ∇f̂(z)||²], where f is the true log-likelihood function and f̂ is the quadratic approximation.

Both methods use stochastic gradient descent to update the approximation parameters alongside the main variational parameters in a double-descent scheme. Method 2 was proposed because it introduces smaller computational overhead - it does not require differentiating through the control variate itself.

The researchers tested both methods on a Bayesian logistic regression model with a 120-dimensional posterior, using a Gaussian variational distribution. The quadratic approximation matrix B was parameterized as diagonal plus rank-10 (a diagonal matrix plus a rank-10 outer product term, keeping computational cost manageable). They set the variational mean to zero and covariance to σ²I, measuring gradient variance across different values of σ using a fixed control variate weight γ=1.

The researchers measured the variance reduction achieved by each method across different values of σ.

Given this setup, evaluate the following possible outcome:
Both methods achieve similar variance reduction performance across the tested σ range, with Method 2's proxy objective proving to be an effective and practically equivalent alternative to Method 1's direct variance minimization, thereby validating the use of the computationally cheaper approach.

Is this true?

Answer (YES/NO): YES